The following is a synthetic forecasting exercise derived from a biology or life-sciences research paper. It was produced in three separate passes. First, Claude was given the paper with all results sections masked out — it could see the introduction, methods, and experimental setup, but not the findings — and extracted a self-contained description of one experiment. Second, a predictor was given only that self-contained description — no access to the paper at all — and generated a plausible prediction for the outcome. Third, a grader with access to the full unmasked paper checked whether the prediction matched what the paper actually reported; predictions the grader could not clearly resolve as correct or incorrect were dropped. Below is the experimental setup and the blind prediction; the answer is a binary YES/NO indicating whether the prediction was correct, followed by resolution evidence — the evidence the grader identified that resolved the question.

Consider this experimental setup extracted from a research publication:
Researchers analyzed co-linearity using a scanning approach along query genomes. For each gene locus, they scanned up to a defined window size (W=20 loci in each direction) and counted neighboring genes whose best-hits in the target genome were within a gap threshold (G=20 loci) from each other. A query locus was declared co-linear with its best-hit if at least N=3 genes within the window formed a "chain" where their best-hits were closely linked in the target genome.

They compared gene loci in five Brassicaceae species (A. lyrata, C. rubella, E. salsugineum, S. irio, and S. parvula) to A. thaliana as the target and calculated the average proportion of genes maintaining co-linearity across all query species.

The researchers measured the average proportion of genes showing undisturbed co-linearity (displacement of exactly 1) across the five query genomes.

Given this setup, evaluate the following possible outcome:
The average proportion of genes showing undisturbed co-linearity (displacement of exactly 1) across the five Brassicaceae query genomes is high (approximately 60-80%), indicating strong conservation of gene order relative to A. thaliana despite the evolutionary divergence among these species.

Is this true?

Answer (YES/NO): NO